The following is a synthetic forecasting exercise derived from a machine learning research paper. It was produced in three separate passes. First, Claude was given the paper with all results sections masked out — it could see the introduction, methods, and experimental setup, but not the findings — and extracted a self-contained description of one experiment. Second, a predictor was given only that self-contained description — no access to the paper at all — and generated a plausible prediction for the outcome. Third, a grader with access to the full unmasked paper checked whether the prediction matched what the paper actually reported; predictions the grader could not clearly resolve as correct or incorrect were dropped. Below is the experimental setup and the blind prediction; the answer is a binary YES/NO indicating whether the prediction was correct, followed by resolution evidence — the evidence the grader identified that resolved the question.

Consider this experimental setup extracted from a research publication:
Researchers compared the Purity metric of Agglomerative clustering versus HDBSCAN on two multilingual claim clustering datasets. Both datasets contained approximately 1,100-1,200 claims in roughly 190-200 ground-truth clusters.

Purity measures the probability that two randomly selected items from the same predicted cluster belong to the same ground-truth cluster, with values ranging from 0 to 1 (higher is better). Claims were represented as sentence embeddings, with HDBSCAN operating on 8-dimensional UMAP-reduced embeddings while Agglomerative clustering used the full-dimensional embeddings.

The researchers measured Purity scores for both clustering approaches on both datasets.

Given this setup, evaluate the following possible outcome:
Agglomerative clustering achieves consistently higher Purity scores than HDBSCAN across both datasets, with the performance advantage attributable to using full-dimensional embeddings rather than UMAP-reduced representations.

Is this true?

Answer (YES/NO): NO